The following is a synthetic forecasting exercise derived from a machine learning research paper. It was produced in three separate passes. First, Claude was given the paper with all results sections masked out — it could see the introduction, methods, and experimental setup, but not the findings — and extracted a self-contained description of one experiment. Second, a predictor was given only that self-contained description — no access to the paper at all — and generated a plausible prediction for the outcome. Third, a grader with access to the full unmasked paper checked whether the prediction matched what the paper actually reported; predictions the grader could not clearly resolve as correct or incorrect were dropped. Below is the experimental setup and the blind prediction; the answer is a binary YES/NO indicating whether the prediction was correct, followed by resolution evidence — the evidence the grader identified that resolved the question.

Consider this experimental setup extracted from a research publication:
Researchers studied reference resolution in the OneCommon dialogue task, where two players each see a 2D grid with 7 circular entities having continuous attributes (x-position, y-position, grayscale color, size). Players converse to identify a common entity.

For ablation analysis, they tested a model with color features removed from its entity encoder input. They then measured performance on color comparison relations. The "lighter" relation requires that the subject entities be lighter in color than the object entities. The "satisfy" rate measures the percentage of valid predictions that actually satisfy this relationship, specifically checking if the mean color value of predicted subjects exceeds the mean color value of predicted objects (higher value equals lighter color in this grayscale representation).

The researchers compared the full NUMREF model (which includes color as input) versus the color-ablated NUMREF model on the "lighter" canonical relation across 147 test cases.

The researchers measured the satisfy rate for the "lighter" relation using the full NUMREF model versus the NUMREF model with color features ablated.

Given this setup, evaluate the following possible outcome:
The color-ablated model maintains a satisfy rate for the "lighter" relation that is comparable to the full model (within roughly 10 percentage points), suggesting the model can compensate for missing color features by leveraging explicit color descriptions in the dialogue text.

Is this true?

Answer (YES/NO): NO